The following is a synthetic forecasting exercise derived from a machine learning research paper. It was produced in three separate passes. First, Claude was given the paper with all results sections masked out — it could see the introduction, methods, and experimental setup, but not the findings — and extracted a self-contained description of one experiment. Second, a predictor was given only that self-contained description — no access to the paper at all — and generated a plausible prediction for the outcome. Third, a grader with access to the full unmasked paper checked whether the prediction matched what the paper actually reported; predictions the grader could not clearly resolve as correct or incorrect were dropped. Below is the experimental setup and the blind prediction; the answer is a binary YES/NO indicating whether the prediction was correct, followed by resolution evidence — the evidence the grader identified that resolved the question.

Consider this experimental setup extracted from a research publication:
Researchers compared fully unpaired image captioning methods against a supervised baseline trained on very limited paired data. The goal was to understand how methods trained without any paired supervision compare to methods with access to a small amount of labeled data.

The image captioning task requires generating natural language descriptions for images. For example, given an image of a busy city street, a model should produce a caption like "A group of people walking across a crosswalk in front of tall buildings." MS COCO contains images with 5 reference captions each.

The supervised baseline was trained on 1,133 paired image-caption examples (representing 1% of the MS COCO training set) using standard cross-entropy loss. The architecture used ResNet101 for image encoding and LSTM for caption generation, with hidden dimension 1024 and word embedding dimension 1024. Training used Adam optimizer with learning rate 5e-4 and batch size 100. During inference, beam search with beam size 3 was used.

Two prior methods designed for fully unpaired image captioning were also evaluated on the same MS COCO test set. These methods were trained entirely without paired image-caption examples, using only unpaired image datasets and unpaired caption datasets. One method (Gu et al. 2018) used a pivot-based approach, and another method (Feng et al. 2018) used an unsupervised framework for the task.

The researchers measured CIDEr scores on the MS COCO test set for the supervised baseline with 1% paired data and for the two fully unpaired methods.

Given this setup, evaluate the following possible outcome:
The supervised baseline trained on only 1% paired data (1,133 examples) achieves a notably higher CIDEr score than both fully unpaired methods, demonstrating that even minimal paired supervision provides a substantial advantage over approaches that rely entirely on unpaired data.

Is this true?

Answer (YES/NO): NO